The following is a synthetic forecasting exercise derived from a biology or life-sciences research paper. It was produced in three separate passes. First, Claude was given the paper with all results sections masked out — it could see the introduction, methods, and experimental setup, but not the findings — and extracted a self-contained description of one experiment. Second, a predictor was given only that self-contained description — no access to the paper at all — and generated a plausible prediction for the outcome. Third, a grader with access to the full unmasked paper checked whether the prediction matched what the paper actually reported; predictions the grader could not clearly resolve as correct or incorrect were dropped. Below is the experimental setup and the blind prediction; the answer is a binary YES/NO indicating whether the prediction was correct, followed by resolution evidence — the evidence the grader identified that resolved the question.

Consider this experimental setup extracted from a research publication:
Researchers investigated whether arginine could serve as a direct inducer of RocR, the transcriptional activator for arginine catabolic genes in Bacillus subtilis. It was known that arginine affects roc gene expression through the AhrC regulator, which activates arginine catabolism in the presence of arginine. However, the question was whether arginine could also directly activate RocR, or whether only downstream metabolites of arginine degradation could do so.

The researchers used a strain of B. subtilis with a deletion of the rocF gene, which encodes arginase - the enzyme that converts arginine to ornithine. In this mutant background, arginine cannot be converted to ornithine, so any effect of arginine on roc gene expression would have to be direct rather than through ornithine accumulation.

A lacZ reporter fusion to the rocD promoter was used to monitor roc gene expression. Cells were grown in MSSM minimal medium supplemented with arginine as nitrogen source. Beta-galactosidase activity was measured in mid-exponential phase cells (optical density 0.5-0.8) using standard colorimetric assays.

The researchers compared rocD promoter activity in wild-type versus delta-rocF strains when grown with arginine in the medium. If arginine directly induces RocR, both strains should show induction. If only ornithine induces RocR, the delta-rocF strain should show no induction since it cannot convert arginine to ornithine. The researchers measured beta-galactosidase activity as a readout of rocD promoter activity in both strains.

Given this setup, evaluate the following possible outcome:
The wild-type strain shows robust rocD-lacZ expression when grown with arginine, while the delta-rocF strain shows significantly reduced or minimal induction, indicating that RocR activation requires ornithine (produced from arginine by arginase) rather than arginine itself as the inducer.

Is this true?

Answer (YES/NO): YES